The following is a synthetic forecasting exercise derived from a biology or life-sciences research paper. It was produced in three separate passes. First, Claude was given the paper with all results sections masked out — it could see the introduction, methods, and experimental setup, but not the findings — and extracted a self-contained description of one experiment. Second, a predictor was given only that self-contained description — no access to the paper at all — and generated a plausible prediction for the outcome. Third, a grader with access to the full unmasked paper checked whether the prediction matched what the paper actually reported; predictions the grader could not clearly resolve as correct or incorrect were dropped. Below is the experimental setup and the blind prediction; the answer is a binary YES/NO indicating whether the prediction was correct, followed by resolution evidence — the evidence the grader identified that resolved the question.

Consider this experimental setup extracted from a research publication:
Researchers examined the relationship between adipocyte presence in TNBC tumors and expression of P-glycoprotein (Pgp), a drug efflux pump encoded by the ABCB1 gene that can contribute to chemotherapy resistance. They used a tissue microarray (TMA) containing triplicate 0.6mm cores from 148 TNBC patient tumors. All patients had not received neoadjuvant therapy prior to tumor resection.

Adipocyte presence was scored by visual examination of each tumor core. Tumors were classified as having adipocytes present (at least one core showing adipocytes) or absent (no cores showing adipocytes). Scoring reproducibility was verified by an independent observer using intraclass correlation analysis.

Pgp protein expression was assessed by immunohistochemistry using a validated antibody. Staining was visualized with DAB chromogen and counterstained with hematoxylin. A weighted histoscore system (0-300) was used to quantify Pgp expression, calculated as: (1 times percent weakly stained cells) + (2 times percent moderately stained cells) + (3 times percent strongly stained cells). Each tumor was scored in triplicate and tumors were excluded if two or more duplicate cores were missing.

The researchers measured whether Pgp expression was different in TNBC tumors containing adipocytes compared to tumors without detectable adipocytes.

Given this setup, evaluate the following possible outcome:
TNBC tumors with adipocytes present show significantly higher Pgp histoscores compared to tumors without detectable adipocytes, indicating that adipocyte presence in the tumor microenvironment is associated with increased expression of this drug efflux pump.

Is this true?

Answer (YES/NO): YES